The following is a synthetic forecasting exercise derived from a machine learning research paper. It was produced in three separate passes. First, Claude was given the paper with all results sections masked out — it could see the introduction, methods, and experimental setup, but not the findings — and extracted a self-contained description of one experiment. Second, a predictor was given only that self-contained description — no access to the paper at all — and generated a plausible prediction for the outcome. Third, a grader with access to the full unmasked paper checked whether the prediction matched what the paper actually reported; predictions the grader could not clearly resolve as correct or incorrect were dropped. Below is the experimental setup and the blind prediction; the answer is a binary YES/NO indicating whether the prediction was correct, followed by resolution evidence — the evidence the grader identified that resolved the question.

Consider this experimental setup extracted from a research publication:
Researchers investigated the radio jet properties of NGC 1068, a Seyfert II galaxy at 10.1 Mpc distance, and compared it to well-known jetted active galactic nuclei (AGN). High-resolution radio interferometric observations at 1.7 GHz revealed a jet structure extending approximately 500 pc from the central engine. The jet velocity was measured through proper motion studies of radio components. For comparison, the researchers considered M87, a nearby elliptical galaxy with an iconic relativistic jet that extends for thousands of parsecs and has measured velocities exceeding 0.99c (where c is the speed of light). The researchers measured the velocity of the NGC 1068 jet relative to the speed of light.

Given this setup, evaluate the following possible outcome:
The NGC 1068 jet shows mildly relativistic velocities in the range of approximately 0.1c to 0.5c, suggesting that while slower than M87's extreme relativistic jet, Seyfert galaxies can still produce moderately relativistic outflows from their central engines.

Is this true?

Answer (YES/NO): NO